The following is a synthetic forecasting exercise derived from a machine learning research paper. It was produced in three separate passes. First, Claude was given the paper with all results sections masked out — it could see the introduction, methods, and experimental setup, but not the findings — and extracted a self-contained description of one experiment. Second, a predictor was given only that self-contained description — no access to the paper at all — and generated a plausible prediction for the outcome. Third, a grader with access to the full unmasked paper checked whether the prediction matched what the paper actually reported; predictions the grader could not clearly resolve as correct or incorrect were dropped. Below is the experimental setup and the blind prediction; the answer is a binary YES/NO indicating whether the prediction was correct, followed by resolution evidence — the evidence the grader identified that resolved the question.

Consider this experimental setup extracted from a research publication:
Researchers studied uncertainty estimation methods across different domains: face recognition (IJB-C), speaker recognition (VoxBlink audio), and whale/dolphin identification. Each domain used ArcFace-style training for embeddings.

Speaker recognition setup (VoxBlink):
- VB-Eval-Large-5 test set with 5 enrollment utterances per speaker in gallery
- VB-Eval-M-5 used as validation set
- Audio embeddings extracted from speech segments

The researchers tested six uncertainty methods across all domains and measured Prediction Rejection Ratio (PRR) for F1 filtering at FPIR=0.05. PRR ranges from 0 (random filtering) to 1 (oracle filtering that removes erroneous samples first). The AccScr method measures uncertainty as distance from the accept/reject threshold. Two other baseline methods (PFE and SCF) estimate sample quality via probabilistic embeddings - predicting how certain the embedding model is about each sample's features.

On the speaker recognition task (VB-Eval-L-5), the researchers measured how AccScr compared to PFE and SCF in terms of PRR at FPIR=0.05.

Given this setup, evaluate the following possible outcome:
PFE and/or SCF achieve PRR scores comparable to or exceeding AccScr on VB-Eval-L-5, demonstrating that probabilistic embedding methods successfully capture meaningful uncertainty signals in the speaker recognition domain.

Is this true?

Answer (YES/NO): NO